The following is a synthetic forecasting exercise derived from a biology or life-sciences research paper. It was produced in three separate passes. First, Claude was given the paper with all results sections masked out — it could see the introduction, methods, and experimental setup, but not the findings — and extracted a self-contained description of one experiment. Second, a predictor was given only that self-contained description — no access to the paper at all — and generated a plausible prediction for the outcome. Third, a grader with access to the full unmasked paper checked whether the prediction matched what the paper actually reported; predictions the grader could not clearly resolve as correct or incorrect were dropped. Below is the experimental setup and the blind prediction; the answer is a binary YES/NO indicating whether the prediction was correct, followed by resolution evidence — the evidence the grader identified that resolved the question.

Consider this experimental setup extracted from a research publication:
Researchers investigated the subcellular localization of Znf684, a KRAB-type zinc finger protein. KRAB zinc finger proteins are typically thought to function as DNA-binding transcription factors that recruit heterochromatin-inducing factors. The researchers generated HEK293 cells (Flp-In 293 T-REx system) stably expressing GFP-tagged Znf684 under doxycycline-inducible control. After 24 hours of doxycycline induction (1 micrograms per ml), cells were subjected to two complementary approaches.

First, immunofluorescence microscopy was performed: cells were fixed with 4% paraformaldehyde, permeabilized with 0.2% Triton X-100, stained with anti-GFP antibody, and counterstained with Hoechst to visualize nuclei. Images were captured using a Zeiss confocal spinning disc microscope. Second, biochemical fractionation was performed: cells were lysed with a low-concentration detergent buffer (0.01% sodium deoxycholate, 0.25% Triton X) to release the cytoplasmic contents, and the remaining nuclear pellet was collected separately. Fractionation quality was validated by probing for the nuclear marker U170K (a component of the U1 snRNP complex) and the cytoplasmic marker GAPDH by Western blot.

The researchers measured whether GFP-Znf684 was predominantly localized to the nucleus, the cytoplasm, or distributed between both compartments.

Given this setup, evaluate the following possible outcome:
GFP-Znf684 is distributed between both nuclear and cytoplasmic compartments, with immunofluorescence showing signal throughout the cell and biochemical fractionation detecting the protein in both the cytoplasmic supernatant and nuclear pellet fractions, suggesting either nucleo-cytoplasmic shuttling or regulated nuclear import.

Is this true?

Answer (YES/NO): YES